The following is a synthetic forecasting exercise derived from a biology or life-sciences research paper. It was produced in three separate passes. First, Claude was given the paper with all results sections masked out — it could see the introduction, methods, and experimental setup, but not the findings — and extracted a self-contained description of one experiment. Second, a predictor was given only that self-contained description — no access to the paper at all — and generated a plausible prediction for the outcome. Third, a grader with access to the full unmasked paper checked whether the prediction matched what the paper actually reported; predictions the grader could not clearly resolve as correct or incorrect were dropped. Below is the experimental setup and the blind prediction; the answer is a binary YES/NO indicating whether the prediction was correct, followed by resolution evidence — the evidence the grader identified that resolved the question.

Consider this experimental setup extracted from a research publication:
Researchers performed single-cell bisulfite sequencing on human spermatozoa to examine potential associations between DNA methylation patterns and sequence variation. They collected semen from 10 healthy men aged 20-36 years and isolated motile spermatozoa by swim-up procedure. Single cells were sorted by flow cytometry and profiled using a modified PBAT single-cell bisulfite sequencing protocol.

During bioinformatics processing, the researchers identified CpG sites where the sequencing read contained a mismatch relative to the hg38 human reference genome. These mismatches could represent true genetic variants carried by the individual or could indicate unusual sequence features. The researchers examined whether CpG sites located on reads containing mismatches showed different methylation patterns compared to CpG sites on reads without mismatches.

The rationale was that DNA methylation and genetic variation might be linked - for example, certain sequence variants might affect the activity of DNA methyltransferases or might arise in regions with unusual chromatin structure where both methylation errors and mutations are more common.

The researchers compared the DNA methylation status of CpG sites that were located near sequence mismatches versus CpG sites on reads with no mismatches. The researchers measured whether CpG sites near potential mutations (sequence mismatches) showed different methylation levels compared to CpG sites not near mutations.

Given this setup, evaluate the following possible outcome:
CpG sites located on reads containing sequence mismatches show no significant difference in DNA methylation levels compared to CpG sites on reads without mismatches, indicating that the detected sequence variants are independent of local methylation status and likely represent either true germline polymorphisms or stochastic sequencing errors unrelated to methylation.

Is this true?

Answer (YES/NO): YES